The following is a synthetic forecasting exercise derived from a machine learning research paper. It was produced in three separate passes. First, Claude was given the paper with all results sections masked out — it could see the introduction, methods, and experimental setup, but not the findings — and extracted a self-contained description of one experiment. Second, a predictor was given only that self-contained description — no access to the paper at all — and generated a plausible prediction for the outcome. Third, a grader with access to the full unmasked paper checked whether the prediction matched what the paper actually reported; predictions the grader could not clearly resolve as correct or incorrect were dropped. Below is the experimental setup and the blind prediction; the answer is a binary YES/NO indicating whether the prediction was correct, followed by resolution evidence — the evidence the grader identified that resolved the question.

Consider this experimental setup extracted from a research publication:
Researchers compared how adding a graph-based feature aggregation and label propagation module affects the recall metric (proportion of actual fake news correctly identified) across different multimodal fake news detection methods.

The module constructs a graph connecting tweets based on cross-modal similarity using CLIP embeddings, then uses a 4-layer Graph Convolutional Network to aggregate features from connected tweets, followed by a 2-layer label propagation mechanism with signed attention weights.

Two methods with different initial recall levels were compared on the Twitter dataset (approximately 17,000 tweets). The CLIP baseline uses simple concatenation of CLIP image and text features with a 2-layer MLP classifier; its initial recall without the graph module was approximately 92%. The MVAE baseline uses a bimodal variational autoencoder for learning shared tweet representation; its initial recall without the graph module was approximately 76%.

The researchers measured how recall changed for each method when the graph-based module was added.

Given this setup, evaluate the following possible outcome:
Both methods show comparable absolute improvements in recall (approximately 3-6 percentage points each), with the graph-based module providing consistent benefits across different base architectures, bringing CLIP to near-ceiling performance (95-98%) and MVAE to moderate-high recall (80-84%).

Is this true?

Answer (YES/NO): NO